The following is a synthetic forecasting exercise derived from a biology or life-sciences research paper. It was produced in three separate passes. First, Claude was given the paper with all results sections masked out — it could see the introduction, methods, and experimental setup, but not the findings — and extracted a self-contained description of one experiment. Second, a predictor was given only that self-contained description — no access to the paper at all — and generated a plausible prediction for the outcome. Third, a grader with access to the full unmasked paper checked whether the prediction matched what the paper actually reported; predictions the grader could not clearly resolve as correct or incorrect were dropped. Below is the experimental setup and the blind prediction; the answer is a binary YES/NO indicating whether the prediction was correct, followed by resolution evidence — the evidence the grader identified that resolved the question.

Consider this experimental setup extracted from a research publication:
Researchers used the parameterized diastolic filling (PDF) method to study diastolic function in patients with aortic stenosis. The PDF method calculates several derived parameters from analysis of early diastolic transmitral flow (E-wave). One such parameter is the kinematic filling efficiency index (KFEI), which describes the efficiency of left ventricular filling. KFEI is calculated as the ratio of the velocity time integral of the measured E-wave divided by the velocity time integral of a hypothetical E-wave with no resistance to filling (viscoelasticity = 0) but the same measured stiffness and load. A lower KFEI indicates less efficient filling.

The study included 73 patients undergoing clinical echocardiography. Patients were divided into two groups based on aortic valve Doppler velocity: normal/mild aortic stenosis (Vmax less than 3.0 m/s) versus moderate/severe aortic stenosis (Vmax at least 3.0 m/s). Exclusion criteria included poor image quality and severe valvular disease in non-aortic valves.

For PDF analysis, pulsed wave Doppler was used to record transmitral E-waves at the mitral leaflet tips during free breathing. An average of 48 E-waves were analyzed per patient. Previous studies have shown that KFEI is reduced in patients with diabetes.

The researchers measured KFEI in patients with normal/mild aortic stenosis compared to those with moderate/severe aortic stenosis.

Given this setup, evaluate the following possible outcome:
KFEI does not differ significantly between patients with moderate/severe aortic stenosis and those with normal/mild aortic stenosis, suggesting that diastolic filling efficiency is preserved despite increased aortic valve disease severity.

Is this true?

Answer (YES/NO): NO